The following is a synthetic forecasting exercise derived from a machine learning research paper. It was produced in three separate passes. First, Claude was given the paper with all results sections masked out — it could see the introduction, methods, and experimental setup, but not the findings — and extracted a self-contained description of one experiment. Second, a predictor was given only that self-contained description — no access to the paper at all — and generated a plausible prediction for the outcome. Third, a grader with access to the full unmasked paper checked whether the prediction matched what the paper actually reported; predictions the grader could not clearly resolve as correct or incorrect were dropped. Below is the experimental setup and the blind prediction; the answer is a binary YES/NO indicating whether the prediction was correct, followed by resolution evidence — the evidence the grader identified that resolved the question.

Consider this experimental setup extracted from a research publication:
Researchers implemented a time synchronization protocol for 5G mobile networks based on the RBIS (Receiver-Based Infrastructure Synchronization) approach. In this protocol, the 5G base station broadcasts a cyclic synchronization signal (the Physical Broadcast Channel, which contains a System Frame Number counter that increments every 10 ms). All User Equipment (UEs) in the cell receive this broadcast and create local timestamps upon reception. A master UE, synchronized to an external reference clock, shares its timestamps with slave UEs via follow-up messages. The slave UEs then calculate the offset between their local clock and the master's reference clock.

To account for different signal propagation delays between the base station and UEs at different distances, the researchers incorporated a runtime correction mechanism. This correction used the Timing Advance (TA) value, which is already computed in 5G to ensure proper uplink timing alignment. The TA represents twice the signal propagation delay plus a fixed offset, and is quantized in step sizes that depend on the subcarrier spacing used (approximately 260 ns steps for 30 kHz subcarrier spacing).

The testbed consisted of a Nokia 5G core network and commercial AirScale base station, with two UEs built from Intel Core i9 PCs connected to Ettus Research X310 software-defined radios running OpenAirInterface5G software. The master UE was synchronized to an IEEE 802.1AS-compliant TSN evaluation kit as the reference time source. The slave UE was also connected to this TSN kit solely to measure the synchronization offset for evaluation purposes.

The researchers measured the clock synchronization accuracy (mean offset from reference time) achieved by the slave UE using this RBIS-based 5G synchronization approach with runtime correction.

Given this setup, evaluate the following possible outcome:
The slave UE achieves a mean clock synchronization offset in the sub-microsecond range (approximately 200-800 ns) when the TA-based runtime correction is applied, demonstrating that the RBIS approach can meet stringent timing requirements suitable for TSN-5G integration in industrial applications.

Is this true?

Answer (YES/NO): NO